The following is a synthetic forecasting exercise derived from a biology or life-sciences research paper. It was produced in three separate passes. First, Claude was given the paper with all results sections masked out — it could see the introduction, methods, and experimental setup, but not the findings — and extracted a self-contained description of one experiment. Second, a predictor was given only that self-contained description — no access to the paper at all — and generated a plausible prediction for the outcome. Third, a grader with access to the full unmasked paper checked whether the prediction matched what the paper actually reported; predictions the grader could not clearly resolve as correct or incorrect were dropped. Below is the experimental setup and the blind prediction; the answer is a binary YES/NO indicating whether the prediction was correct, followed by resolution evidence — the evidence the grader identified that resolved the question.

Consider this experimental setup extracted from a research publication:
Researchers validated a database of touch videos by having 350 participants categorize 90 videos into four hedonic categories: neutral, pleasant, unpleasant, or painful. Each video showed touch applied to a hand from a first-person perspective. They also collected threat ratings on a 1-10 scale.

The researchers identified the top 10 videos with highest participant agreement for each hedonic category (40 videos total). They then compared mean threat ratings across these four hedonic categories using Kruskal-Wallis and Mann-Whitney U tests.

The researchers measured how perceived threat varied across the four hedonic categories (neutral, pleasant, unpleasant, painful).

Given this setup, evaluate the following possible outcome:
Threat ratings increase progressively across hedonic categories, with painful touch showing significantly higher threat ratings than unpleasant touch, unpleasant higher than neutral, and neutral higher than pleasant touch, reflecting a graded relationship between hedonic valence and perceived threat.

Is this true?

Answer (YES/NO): NO